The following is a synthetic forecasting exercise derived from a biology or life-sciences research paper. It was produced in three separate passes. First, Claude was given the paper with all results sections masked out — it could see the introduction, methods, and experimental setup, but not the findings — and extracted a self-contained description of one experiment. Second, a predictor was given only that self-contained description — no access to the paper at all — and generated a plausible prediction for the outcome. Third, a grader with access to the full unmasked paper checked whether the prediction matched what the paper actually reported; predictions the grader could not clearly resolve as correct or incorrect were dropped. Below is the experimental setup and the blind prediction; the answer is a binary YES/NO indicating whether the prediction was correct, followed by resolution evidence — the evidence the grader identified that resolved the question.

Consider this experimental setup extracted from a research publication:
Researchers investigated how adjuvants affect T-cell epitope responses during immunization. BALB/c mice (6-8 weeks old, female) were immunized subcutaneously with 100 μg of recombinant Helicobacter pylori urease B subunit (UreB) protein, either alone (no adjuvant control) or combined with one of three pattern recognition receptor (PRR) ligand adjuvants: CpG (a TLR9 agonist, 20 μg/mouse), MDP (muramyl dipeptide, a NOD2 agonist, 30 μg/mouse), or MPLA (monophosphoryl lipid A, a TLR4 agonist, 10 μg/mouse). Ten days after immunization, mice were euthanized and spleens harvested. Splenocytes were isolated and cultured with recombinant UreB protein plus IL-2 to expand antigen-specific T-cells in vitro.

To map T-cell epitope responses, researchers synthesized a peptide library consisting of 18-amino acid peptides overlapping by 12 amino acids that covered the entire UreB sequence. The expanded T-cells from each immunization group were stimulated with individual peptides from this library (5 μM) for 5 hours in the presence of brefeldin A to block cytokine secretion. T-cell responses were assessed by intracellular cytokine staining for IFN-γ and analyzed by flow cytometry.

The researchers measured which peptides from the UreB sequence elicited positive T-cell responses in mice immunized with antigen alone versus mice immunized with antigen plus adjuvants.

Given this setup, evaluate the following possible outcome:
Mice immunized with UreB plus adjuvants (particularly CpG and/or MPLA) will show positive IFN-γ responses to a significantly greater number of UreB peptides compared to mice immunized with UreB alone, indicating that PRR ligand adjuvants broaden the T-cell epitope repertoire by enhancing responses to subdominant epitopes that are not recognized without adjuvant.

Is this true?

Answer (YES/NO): NO